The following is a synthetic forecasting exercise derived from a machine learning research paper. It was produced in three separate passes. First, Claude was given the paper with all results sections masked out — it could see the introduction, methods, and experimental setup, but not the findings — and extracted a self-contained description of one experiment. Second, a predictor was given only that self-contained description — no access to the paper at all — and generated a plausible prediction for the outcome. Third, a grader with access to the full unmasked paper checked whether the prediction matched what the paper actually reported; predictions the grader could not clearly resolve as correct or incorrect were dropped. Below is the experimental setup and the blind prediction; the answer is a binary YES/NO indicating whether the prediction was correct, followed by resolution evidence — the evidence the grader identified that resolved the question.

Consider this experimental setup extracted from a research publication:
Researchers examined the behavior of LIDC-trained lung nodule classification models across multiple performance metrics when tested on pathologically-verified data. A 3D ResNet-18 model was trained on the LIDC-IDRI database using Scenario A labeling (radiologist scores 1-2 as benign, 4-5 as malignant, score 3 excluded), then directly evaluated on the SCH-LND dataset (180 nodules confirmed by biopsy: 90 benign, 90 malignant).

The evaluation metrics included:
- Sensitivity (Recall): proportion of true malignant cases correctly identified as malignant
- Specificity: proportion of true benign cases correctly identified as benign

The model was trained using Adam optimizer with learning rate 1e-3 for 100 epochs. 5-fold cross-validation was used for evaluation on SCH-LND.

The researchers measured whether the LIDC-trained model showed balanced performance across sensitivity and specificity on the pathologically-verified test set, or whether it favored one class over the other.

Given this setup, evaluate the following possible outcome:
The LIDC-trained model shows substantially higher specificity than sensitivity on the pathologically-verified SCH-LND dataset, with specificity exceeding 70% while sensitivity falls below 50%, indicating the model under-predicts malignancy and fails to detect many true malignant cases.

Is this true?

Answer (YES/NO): NO